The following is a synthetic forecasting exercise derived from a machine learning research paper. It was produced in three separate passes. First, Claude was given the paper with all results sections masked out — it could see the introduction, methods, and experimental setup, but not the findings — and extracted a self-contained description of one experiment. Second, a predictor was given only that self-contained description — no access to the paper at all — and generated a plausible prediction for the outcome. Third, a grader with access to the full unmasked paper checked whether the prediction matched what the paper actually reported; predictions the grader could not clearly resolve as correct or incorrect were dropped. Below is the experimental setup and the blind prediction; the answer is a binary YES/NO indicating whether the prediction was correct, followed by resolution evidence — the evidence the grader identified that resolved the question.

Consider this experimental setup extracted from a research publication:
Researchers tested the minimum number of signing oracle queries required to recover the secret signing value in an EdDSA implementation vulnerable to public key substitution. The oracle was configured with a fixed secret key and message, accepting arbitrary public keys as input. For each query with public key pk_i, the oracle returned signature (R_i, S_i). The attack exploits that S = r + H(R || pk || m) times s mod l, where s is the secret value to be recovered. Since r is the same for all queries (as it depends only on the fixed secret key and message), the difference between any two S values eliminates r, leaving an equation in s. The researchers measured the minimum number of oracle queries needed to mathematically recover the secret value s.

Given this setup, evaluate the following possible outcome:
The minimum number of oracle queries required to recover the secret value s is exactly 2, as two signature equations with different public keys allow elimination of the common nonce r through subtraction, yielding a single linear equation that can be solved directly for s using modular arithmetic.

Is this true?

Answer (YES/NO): YES